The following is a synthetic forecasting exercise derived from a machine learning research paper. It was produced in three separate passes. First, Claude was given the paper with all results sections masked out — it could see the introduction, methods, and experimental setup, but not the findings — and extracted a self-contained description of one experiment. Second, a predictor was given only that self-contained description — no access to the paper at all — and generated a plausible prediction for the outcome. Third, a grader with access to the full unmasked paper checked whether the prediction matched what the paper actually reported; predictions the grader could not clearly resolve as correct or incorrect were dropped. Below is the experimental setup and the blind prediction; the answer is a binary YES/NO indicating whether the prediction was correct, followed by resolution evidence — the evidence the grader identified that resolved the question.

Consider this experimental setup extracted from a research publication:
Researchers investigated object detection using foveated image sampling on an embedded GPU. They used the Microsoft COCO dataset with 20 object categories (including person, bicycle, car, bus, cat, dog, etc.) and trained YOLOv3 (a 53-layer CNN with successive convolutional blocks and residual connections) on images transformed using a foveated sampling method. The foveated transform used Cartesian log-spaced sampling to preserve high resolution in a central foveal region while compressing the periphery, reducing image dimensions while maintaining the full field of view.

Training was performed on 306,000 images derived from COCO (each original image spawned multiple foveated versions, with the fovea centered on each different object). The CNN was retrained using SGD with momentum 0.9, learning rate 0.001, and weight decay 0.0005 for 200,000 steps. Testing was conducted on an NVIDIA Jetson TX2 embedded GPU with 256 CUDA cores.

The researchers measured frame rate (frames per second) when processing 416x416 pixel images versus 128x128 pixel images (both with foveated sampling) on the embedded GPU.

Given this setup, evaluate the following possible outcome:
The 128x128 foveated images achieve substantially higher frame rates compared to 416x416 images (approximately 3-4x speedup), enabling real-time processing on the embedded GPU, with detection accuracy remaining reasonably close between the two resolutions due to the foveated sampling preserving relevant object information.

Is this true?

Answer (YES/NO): YES